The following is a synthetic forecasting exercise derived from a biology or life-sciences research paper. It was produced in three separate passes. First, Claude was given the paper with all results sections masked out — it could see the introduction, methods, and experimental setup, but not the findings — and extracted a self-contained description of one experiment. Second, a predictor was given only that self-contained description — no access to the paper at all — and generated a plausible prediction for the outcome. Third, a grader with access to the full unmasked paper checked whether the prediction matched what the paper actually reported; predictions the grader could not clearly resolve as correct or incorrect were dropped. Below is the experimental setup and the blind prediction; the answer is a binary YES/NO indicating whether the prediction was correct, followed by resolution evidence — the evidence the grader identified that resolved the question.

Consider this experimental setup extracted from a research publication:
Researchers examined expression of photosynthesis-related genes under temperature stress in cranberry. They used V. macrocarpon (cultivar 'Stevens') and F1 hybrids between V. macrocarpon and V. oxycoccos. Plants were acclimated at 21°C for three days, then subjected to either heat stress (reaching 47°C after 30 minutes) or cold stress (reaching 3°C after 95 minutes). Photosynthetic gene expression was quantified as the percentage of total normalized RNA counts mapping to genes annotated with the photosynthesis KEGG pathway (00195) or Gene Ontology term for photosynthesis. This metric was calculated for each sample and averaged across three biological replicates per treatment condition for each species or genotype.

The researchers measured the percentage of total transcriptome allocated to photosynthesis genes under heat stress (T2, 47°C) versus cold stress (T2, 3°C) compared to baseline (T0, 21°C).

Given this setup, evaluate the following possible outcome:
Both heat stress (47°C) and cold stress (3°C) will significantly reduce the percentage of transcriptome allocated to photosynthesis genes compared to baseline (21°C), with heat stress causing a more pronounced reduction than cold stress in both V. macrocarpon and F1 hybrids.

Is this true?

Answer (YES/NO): NO